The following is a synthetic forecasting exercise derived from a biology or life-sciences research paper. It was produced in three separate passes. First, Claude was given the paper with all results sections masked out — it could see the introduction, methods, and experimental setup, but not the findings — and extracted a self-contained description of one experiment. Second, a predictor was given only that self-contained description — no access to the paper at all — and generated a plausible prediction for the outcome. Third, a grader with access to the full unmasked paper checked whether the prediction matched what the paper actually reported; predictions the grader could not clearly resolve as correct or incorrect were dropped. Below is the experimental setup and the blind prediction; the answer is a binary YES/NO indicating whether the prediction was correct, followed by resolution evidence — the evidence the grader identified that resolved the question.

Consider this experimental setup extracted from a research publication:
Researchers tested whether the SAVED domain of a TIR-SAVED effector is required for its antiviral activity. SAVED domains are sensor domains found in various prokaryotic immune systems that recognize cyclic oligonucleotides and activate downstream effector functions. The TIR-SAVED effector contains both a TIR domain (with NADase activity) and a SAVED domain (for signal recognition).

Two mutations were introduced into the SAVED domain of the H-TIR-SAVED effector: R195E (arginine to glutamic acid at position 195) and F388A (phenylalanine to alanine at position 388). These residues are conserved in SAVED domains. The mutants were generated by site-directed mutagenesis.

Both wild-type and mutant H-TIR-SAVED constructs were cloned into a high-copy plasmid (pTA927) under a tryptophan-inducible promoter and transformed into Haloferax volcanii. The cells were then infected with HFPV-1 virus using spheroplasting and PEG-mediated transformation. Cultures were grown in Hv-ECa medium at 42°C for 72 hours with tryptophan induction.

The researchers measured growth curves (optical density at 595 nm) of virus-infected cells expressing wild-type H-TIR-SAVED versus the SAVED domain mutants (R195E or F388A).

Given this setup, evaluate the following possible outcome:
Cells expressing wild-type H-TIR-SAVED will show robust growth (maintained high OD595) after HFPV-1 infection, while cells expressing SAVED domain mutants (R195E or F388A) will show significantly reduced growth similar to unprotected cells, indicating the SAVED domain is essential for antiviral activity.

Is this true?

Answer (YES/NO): NO